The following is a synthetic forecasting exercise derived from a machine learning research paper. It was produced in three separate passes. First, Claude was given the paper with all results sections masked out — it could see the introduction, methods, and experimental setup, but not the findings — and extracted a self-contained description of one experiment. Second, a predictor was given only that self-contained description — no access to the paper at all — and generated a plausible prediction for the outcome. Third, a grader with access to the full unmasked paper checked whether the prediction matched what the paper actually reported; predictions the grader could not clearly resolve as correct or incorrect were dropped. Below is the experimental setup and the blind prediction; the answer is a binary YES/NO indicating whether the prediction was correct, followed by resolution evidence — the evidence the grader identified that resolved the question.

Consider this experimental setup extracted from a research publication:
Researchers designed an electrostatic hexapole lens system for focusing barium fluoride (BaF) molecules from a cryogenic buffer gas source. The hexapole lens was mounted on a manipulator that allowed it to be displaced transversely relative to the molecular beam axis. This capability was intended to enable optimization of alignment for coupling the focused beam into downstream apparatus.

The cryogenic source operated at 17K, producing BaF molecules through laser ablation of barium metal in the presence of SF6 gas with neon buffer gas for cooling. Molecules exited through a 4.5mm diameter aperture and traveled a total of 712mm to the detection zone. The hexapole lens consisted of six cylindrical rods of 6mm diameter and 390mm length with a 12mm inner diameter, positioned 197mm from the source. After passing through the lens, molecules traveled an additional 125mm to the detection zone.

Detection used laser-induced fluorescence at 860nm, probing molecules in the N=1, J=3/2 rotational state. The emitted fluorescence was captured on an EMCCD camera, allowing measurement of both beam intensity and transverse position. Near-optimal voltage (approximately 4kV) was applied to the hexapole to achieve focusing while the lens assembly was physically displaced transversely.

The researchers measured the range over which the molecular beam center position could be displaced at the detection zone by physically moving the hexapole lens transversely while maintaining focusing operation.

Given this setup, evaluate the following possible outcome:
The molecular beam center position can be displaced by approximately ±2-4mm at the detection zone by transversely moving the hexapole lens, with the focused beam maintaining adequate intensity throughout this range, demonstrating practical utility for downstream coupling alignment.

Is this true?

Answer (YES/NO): NO